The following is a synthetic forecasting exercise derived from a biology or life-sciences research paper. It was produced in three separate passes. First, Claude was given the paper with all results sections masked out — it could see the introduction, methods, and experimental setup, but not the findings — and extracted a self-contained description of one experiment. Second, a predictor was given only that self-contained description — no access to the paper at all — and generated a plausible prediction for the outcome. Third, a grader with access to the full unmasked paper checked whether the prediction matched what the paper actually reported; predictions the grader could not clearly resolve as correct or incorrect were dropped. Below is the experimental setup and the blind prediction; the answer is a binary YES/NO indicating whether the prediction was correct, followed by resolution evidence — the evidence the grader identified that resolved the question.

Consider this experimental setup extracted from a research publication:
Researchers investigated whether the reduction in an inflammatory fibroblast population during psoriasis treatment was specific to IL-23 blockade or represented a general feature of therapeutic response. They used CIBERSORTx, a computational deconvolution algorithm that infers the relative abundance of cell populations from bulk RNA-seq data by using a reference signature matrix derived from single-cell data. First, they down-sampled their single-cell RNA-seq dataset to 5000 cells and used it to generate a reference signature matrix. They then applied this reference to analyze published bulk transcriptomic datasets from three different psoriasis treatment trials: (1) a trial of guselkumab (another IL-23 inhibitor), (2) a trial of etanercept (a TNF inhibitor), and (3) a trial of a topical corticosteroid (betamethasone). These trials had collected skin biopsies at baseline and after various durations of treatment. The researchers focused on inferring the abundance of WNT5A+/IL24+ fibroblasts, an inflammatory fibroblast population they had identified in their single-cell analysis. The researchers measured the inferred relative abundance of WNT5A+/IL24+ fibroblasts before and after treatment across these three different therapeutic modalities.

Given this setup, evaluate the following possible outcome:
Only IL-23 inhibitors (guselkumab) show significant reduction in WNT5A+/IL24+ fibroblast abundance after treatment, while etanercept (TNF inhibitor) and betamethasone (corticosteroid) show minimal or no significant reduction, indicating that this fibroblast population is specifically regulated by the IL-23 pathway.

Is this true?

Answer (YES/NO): NO